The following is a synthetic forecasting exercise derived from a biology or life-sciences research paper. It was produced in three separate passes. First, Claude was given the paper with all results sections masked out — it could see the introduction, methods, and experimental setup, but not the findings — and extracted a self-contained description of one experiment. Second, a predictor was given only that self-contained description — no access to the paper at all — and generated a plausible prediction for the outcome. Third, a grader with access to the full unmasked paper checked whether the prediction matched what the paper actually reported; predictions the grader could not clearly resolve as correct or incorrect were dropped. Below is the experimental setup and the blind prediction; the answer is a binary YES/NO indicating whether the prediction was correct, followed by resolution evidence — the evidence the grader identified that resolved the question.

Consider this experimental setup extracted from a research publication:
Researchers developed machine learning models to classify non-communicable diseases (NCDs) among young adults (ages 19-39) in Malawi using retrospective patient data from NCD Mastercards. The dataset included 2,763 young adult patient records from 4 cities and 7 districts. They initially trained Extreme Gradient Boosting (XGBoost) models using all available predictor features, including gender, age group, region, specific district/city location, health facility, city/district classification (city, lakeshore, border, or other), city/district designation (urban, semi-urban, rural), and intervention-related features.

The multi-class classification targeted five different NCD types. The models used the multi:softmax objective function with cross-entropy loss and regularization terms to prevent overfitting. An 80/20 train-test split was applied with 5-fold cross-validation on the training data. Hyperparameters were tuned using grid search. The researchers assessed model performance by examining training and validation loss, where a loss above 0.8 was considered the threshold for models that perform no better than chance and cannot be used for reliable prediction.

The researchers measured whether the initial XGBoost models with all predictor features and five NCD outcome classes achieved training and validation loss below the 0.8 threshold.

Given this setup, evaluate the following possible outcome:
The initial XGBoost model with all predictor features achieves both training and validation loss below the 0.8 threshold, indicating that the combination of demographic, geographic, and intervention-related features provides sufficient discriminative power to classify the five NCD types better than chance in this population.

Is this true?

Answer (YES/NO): NO